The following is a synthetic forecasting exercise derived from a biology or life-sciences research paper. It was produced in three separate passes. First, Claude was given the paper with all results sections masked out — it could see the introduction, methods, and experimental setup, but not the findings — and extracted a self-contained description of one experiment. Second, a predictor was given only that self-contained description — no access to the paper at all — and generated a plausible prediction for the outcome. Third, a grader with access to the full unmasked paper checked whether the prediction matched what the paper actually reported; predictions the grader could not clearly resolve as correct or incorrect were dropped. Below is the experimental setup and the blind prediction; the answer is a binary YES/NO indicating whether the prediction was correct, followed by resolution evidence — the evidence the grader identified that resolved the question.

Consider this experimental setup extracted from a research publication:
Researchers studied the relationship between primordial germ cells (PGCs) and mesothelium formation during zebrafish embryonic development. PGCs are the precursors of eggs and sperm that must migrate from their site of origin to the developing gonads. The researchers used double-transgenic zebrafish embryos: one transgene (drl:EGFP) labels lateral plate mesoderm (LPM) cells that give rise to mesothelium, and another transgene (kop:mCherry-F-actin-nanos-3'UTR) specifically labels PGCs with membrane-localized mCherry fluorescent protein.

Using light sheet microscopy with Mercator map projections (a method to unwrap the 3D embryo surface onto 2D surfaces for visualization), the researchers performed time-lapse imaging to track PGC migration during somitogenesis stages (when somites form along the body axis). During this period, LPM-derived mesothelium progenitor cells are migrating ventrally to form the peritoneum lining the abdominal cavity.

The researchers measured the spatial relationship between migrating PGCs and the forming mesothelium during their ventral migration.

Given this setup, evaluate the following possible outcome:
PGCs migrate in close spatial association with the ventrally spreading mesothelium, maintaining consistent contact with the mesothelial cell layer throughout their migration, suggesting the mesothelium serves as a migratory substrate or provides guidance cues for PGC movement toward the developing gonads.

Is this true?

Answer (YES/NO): YES